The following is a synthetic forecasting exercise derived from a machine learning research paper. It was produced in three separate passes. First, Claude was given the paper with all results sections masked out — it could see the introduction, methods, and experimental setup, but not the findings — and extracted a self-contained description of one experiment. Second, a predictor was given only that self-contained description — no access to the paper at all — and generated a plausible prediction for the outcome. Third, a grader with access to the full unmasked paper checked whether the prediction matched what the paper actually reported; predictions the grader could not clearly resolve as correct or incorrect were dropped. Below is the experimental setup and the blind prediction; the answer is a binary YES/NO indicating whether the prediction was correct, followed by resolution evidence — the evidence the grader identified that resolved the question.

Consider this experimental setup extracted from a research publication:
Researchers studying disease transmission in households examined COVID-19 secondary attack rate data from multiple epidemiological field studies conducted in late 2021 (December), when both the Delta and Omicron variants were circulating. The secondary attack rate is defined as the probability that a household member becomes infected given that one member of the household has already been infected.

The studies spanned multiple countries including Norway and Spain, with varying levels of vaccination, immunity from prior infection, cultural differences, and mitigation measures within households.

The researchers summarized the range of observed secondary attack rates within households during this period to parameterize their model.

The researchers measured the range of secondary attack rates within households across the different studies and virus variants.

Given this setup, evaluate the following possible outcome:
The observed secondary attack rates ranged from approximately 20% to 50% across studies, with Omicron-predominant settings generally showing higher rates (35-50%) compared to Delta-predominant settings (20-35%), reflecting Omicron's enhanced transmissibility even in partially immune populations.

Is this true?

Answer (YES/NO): NO